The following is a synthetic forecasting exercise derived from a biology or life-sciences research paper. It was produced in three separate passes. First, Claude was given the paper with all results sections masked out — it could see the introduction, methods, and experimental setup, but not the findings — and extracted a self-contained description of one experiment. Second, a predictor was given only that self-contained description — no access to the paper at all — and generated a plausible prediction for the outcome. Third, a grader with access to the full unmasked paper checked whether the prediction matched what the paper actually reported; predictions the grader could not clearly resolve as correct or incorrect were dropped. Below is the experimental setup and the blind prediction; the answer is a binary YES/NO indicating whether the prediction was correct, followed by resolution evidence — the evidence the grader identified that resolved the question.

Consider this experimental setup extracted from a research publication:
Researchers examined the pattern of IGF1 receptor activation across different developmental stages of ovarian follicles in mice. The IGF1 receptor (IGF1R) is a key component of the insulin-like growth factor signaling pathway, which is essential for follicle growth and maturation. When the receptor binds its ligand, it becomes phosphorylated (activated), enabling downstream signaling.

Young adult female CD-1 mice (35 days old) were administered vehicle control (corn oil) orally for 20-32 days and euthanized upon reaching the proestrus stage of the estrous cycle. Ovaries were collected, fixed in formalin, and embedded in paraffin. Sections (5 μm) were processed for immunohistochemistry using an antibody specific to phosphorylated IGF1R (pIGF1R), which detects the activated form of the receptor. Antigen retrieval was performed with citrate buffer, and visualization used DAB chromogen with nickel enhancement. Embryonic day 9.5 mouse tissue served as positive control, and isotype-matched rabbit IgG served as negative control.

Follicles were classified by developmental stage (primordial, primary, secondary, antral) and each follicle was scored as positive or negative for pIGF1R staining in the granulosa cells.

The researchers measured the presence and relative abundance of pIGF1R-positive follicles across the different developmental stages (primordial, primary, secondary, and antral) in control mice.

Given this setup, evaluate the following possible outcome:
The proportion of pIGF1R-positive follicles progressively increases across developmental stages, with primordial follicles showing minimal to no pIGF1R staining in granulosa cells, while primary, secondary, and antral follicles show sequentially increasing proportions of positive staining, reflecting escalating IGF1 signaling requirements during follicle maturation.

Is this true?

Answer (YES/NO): NO